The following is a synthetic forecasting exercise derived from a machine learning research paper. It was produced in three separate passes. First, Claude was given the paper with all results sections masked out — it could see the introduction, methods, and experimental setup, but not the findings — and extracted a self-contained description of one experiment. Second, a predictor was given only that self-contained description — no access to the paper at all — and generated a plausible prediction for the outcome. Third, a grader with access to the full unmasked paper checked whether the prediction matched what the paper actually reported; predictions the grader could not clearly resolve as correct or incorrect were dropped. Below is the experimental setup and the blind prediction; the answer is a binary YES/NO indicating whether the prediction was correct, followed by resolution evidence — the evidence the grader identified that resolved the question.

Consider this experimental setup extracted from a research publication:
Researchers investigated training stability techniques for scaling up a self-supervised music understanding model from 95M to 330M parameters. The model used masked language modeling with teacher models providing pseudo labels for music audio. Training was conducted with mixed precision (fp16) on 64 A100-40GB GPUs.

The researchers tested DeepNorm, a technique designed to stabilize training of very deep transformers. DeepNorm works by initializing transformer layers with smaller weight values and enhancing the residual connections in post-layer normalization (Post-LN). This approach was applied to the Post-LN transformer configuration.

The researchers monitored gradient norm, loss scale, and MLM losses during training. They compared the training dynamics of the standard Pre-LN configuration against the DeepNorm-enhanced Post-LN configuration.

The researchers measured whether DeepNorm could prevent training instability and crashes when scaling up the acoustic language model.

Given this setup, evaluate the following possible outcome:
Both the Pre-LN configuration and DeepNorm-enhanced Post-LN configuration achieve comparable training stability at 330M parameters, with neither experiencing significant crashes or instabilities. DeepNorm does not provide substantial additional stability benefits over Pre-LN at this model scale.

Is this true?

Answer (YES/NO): NO